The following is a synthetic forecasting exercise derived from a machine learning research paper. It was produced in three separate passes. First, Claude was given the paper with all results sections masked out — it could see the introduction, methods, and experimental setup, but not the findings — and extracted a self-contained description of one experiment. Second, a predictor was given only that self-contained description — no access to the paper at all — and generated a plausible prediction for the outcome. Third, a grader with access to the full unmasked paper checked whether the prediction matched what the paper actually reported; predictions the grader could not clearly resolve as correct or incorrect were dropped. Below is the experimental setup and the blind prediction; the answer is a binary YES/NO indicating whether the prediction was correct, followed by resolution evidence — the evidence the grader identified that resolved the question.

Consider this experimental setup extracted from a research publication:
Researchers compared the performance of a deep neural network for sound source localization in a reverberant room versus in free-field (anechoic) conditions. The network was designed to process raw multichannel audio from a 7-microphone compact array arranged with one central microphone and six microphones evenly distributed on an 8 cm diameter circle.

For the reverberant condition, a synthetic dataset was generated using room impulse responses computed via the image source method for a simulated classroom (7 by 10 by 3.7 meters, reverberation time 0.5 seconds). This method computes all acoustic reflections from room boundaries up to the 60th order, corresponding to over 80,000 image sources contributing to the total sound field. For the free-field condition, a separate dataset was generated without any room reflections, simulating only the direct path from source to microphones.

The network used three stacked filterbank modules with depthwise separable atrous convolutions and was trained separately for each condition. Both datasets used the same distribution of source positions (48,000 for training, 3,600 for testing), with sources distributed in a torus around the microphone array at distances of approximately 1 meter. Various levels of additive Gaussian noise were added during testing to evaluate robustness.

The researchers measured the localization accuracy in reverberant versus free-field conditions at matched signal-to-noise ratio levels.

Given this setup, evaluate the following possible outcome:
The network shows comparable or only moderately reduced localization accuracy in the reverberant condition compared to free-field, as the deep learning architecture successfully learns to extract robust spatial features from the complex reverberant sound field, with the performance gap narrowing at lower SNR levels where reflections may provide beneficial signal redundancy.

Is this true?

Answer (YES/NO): NO